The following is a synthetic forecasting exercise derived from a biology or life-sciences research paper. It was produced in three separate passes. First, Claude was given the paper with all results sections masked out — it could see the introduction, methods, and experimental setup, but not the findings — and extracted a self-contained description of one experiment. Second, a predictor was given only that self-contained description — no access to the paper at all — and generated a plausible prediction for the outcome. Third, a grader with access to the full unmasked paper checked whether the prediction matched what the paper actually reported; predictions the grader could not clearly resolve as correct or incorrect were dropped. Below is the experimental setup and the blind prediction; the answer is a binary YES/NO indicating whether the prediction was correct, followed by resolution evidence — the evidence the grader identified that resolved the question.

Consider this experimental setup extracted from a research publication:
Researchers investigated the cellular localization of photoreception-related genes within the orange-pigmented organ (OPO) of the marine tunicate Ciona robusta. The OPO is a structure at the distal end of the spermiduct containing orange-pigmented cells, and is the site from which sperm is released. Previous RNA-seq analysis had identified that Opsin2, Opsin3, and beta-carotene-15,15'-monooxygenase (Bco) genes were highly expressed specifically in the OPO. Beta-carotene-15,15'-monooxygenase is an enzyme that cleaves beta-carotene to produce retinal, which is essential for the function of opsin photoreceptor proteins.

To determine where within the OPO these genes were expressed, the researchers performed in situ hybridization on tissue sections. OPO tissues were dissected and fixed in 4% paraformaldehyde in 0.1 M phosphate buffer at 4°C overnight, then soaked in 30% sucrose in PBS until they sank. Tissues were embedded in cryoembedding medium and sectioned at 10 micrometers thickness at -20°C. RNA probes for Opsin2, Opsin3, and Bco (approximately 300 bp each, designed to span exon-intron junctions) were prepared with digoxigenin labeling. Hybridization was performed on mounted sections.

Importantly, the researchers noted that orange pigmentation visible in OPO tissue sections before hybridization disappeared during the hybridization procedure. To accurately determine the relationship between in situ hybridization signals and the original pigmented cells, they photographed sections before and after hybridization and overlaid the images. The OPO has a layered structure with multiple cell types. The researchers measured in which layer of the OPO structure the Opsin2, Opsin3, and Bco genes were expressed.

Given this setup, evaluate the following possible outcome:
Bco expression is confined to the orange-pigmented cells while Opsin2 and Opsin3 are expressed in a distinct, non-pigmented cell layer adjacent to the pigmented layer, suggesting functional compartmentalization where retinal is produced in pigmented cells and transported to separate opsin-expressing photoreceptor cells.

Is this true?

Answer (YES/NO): NO